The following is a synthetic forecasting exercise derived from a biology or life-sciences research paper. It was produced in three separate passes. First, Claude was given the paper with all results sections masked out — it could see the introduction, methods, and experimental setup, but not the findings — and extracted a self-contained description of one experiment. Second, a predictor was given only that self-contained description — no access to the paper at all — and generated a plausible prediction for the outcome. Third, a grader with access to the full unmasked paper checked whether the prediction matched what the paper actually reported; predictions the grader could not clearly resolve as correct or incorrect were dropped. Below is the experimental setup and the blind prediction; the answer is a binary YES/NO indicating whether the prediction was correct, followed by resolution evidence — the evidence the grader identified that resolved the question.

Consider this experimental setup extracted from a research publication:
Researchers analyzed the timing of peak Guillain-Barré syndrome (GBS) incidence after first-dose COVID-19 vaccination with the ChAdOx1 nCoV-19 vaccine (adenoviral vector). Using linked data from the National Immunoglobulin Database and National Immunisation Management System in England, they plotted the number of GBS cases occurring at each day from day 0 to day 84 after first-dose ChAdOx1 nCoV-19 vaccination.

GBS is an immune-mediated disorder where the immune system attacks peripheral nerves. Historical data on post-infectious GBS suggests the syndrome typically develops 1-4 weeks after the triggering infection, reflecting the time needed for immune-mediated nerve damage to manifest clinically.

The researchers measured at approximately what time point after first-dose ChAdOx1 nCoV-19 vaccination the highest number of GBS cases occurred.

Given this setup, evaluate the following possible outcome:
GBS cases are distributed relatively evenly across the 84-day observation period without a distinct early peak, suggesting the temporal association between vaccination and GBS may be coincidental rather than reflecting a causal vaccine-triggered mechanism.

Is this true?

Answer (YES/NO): NO